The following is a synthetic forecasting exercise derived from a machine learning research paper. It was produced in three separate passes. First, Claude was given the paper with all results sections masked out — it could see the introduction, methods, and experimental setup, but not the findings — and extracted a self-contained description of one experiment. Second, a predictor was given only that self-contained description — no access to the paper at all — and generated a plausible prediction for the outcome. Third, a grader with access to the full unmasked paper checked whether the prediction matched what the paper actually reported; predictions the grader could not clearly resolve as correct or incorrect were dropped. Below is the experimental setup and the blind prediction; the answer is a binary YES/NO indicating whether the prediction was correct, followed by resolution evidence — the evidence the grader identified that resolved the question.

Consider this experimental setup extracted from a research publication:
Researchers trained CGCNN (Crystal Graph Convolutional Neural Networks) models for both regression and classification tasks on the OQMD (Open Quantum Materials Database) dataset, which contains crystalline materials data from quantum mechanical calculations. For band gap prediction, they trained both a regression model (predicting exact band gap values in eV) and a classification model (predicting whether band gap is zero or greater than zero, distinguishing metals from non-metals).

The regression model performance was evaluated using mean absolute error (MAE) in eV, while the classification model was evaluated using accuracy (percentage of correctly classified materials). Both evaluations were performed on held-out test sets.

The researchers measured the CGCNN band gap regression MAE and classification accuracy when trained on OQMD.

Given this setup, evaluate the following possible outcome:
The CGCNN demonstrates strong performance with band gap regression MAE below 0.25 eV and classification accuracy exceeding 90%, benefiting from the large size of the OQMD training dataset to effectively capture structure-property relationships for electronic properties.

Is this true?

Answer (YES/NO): YES